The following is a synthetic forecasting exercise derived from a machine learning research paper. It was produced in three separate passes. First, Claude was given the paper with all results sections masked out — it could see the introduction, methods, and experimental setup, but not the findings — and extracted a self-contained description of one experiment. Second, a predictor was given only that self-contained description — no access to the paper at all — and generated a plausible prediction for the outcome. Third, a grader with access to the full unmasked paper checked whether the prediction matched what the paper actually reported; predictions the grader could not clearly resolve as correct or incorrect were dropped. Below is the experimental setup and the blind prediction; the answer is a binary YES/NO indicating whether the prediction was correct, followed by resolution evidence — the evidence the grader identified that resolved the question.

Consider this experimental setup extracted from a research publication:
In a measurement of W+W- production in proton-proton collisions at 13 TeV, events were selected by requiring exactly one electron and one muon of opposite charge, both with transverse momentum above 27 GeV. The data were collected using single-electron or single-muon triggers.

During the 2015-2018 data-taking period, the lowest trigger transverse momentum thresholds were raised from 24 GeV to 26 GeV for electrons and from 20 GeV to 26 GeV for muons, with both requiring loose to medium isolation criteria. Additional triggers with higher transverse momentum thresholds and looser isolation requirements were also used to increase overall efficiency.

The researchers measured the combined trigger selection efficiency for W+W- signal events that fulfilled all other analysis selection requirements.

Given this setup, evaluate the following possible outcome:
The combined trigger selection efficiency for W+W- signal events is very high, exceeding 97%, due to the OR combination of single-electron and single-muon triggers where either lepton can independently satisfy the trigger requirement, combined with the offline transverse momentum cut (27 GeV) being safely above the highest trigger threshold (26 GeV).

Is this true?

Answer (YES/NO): YES